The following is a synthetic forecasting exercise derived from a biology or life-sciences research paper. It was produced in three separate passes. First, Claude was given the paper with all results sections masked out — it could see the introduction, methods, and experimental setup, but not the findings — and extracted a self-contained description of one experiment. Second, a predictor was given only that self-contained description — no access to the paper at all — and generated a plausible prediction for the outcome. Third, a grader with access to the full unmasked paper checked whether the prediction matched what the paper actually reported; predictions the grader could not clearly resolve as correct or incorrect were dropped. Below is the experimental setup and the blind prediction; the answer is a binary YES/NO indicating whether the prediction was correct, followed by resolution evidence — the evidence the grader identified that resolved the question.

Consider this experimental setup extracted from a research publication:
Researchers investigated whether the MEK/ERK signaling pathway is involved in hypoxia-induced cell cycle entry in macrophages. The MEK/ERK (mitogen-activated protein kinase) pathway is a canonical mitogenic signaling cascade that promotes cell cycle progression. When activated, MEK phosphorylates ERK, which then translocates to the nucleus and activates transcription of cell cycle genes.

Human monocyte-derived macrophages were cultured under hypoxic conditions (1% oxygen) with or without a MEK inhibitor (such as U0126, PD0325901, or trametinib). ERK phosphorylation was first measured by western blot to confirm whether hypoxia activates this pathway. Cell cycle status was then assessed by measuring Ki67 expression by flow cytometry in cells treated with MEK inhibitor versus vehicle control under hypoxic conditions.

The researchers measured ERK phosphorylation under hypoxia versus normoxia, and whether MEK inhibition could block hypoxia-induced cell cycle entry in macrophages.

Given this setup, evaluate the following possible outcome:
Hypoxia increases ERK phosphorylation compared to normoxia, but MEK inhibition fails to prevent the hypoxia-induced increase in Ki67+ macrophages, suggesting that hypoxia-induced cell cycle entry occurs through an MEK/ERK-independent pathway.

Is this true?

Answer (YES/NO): NO